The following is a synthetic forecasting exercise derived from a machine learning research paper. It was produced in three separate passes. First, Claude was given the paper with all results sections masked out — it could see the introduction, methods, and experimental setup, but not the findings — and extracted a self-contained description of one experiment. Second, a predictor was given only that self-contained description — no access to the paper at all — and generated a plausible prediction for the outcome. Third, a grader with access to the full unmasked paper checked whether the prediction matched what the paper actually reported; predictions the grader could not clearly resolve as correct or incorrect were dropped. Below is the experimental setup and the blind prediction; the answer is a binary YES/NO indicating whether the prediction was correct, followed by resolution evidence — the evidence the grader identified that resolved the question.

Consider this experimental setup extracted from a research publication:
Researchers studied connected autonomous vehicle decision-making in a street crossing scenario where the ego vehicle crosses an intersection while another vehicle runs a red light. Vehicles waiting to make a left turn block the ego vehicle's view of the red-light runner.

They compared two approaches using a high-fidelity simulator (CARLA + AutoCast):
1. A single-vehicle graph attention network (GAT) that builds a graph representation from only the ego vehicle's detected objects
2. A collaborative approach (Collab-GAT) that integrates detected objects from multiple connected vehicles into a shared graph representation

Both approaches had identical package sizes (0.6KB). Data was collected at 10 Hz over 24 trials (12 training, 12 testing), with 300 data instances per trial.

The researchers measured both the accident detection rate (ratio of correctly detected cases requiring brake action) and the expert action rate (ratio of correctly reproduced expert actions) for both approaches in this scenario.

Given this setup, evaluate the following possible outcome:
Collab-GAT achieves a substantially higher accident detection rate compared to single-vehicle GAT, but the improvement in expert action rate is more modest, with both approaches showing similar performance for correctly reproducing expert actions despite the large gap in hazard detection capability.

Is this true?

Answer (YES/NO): NO